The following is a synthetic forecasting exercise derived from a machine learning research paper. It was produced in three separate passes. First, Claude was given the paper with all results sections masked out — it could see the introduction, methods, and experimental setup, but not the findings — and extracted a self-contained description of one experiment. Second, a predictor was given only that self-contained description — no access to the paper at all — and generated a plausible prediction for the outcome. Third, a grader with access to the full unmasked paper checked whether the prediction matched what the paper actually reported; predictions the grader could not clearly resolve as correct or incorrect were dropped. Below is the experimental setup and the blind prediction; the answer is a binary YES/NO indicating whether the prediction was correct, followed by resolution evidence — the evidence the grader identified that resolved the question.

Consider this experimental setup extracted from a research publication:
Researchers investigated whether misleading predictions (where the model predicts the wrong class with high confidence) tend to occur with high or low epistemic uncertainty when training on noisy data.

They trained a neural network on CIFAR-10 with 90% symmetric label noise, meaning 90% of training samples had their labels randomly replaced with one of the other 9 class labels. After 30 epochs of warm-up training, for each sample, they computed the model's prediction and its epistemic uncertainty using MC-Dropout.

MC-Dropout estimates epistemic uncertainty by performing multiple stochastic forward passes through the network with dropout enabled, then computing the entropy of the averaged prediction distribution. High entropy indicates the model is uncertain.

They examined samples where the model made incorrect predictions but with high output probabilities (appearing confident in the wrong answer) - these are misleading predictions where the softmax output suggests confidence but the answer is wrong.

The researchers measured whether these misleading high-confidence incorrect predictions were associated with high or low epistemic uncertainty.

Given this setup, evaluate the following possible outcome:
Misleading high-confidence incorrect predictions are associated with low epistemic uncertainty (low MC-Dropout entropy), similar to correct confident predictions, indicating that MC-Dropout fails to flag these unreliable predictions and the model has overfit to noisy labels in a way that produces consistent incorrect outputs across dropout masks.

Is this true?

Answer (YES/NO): NO